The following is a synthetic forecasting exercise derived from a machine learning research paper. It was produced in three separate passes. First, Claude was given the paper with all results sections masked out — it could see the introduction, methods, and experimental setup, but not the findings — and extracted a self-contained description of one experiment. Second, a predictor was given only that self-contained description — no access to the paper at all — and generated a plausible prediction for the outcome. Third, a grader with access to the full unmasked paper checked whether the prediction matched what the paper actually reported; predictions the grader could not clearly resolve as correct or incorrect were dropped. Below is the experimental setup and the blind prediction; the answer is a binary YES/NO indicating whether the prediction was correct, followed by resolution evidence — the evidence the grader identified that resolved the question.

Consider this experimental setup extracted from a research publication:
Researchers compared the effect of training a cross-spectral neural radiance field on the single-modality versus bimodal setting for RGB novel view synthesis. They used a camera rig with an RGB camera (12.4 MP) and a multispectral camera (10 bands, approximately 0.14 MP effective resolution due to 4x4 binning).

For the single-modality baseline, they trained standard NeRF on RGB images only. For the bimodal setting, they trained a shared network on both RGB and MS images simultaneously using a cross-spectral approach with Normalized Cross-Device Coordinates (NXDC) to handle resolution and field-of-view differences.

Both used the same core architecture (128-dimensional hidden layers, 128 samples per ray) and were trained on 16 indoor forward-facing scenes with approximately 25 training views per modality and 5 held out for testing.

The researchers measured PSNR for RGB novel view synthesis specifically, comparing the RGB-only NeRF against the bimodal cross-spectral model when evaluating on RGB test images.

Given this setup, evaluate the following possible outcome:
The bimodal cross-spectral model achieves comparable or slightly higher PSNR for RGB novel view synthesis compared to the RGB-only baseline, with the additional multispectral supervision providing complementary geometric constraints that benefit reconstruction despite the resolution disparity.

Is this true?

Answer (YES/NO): NO